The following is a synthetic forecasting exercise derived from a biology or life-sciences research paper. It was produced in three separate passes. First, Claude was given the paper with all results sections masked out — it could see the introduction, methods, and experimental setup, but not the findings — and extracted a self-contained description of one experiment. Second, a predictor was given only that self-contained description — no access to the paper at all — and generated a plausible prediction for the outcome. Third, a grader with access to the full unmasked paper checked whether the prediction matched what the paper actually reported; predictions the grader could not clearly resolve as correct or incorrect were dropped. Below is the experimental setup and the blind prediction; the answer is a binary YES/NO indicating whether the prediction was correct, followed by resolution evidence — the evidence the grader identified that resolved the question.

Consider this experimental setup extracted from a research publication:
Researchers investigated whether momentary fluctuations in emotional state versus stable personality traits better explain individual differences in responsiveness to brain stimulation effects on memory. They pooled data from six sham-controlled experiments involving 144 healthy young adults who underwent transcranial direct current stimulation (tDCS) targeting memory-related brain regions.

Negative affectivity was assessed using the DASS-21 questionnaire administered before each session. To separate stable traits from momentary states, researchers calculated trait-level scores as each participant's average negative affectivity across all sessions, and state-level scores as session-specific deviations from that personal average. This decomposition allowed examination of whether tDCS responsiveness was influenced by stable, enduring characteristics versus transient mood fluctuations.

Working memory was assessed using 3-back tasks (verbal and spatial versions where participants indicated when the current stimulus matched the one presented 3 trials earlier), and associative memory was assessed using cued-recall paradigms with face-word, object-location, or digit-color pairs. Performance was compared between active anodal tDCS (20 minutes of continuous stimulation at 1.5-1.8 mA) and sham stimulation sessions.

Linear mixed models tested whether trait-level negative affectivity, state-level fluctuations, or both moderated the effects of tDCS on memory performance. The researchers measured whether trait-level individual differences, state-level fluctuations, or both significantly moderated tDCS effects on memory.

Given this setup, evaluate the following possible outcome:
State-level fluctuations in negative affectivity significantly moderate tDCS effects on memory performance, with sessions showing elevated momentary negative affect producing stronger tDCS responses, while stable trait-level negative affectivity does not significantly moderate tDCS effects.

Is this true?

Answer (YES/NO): NO